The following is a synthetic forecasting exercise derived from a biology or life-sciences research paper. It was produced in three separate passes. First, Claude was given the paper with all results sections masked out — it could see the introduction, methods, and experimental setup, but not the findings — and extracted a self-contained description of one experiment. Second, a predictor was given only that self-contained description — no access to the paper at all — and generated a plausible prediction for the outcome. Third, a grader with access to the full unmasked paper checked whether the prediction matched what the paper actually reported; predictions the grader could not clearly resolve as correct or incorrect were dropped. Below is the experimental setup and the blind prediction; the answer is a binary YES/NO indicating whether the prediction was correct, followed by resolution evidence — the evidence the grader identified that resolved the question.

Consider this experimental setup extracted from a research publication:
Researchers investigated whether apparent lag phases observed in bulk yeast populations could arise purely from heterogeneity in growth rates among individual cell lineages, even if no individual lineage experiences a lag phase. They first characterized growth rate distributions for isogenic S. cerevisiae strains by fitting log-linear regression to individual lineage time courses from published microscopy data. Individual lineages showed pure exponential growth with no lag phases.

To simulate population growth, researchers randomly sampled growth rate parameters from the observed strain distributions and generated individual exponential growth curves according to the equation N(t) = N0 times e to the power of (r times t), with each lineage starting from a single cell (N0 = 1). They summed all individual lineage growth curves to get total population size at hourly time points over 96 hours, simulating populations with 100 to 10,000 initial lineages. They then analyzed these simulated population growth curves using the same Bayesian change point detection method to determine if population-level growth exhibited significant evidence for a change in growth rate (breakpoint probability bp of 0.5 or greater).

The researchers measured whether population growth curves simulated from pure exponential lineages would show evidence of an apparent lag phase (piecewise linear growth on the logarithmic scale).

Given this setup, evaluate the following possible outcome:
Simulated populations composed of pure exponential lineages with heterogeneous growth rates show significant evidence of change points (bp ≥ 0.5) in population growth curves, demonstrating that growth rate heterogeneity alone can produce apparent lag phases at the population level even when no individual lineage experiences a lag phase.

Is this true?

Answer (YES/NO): YES